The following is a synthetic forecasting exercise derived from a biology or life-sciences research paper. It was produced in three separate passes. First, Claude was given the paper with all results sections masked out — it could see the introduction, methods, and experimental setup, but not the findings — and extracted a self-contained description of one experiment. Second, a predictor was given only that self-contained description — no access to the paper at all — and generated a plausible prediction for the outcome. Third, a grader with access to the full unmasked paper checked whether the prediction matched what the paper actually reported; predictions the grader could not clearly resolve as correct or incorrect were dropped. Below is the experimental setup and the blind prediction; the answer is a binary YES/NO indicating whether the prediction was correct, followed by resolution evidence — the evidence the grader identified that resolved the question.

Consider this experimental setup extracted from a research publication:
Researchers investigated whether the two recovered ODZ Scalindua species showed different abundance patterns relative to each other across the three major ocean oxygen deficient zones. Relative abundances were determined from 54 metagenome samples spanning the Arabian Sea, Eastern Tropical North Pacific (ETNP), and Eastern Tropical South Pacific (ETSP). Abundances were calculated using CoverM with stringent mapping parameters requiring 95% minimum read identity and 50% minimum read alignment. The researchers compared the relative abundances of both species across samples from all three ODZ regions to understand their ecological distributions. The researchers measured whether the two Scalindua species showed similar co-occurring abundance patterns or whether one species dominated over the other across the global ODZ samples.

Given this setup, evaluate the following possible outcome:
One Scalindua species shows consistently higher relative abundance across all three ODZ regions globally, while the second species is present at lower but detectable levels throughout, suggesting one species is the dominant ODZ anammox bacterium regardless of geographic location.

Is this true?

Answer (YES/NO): YES